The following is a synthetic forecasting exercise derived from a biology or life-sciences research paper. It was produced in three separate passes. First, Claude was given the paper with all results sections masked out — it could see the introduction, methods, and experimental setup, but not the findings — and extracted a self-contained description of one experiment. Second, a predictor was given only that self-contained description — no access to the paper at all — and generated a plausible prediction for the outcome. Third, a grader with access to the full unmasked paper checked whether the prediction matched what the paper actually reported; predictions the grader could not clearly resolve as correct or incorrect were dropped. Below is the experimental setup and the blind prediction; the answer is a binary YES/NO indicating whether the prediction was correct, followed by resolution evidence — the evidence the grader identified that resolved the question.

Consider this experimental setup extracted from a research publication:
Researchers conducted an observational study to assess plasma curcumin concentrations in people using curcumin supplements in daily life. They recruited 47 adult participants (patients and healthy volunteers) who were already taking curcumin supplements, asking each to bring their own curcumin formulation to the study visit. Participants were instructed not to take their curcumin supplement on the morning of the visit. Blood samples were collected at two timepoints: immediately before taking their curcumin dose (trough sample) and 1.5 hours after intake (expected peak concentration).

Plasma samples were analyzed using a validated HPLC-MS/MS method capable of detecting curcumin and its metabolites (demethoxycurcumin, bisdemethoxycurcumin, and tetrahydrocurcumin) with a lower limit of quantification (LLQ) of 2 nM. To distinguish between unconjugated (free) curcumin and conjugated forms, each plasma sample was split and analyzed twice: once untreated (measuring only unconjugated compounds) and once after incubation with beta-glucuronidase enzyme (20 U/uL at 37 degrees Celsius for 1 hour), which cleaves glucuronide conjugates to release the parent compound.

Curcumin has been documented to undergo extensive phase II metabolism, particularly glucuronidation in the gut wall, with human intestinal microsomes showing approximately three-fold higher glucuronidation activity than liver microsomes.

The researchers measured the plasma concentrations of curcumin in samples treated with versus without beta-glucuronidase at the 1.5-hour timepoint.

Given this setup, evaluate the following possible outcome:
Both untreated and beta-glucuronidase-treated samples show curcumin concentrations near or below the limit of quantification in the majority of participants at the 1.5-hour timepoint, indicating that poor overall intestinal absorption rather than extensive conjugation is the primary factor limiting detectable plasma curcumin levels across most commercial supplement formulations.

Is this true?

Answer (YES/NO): NO